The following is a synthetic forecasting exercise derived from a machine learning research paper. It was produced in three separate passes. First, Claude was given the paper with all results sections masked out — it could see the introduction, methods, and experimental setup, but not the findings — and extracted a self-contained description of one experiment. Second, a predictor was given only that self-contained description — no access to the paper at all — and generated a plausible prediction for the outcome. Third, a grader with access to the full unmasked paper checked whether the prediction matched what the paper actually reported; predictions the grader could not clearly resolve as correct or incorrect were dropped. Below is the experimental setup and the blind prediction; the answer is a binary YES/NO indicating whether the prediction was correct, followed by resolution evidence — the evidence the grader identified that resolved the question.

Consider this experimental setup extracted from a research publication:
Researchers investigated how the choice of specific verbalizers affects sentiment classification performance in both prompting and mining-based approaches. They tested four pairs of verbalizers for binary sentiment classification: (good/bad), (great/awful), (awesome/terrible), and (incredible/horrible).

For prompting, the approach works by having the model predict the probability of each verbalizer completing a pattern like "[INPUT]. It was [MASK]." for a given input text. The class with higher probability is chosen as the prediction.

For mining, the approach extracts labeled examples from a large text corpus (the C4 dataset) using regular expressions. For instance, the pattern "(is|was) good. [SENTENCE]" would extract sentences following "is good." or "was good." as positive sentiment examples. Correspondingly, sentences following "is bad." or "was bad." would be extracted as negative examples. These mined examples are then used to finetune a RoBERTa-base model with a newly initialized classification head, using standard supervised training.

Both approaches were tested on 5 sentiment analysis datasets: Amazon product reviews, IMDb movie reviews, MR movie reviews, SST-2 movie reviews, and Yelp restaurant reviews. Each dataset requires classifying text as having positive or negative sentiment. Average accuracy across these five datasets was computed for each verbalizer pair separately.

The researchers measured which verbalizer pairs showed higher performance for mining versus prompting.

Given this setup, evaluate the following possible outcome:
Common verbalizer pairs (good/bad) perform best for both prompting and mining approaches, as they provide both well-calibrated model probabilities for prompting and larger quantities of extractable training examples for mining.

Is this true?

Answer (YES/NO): NO